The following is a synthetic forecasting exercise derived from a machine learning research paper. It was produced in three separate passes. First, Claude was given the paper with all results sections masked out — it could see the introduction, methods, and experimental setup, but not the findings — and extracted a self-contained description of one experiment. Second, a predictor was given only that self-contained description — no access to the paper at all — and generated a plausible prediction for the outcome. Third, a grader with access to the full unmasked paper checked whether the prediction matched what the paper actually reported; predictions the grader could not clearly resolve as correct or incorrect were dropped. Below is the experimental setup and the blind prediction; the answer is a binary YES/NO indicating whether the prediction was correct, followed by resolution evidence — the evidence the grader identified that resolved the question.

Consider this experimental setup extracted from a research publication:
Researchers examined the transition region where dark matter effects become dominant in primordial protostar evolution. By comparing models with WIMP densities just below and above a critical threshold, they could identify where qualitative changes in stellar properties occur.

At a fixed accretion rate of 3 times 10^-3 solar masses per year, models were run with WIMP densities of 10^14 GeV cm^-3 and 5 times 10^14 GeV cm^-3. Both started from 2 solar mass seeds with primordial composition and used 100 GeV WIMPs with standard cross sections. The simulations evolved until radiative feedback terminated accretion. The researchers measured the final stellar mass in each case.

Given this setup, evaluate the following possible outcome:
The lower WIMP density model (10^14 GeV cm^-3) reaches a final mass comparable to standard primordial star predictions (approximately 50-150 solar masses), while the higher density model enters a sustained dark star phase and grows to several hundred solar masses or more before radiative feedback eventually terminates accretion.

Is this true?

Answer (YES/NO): NO